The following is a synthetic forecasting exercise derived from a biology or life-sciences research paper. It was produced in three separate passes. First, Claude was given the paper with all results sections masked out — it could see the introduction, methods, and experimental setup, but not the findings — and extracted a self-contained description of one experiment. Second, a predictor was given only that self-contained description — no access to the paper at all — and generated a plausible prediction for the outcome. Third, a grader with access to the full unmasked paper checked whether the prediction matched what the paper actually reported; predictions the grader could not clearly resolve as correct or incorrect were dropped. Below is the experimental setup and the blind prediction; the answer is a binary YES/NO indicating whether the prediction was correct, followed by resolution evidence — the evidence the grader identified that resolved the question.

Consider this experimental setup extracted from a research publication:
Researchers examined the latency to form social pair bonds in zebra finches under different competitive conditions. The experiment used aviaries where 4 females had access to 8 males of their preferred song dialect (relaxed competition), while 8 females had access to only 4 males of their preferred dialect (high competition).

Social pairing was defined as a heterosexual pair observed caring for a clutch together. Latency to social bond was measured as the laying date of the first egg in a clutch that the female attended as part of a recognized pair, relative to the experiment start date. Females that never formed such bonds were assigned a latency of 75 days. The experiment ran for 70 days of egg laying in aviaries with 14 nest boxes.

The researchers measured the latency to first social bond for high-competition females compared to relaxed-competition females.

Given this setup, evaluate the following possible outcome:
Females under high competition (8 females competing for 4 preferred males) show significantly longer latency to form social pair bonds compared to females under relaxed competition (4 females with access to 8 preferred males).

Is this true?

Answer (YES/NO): YES